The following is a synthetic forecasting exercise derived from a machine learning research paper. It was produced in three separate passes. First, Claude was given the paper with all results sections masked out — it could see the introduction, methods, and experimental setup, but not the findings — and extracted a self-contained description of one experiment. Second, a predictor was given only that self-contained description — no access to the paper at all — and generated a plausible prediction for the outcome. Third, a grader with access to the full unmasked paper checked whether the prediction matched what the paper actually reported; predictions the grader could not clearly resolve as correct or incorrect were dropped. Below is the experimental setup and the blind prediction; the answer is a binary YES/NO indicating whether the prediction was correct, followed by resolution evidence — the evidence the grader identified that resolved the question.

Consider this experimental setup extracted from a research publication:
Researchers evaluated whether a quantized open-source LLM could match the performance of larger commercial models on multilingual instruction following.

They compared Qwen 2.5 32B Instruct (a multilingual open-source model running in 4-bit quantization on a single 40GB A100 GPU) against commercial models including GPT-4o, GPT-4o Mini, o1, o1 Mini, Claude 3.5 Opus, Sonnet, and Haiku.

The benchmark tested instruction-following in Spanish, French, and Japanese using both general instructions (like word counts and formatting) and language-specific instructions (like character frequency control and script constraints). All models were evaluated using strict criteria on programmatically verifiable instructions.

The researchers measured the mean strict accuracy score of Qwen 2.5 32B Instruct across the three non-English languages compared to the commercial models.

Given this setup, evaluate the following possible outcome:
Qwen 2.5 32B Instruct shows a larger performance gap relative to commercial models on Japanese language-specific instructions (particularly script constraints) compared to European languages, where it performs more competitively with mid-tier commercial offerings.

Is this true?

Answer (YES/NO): NO